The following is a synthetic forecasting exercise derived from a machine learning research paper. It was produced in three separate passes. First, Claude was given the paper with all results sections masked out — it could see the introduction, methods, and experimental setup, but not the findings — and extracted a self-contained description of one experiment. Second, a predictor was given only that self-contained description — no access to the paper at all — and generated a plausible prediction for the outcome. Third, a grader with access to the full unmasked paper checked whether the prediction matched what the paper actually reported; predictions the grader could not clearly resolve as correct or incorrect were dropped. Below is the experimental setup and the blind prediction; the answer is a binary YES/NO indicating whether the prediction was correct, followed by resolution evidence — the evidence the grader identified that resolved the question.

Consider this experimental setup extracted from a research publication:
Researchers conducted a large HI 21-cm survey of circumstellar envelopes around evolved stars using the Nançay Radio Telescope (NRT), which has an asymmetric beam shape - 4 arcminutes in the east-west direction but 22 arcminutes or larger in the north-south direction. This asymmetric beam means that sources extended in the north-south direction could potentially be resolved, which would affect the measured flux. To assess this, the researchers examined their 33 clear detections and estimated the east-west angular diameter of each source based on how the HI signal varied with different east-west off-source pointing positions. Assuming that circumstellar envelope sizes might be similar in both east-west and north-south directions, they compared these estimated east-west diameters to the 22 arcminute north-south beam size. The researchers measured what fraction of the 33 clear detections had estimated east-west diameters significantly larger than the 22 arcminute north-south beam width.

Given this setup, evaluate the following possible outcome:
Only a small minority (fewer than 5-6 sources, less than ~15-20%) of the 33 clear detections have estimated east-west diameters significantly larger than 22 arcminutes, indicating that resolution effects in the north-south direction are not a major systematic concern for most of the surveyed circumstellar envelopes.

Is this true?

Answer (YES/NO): YES